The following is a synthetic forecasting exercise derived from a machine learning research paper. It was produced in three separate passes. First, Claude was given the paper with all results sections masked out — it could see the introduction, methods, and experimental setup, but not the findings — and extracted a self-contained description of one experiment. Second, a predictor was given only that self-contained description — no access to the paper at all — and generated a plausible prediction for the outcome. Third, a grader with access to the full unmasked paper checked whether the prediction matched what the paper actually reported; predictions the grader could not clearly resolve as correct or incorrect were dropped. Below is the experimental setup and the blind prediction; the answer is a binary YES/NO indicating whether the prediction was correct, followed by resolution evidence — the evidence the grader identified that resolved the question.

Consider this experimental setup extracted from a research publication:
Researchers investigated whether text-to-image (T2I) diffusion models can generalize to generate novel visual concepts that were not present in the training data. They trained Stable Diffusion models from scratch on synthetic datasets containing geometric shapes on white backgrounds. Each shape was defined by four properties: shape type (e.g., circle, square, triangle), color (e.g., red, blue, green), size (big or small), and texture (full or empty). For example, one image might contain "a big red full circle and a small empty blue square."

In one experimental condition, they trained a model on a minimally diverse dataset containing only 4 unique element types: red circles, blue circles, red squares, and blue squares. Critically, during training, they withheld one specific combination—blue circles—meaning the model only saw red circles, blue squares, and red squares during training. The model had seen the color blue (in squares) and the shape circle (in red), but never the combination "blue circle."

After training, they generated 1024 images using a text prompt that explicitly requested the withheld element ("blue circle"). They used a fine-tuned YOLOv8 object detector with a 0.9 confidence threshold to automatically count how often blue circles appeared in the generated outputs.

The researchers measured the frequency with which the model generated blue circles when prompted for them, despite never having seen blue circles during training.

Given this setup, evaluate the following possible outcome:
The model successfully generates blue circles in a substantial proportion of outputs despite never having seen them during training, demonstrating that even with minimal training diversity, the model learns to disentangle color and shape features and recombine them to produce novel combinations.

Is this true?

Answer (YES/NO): NO